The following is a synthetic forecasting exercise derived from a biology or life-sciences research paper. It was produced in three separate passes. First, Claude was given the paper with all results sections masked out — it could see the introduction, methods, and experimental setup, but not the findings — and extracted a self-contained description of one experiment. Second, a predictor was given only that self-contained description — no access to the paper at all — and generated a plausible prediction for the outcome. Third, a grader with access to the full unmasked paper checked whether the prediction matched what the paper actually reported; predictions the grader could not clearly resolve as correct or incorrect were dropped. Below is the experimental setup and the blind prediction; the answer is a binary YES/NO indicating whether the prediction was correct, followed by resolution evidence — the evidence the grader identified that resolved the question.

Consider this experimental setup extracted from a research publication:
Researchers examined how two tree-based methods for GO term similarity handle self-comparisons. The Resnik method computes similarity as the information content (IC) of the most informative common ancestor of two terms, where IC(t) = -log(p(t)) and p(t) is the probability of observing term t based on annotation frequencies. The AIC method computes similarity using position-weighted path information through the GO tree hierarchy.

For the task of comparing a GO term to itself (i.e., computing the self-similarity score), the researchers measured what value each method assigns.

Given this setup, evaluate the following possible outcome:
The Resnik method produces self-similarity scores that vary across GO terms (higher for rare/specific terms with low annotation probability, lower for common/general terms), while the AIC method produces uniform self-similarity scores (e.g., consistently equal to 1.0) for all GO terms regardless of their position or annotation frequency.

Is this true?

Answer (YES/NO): YES